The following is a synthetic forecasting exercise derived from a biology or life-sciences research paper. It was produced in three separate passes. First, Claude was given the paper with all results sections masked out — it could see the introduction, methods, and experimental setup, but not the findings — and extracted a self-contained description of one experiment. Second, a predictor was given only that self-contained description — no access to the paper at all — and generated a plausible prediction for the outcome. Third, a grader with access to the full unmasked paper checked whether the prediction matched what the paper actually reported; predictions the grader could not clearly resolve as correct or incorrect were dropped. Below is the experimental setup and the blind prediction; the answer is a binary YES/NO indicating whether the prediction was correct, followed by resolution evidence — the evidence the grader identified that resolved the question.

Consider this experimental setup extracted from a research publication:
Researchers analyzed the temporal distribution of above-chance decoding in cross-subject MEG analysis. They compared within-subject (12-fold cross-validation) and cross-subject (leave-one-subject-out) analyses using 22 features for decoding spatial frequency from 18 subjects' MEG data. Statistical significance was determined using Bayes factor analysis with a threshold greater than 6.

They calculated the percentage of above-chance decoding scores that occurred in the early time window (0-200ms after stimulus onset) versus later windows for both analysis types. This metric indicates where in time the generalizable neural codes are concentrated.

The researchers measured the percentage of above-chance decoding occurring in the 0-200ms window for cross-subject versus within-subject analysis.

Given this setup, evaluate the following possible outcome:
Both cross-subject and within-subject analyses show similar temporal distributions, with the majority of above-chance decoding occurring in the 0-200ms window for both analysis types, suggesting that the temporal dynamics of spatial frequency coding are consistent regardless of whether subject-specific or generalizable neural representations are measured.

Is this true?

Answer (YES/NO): NO